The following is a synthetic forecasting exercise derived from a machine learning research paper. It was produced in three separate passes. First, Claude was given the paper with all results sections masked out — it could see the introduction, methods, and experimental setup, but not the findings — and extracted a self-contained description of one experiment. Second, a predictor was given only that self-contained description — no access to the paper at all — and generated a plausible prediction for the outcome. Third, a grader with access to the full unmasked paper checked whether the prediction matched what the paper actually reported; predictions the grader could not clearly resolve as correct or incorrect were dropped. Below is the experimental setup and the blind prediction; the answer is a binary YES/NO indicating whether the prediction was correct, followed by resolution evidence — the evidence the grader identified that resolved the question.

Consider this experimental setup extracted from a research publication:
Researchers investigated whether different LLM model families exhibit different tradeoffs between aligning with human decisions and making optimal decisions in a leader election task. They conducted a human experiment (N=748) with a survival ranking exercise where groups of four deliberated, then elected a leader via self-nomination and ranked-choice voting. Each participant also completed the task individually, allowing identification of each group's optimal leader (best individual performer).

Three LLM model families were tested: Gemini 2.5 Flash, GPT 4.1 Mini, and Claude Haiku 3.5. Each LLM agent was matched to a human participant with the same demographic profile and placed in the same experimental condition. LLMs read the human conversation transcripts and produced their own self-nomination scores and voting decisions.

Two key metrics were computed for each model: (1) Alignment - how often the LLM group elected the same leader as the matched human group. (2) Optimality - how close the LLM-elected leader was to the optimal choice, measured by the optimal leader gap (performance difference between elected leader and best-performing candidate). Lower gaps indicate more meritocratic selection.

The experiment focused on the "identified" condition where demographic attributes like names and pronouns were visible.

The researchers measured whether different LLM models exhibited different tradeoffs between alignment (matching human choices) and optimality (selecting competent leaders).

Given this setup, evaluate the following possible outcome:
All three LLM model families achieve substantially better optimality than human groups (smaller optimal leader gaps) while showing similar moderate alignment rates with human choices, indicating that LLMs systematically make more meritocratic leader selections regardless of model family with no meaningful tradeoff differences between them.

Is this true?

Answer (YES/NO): NO